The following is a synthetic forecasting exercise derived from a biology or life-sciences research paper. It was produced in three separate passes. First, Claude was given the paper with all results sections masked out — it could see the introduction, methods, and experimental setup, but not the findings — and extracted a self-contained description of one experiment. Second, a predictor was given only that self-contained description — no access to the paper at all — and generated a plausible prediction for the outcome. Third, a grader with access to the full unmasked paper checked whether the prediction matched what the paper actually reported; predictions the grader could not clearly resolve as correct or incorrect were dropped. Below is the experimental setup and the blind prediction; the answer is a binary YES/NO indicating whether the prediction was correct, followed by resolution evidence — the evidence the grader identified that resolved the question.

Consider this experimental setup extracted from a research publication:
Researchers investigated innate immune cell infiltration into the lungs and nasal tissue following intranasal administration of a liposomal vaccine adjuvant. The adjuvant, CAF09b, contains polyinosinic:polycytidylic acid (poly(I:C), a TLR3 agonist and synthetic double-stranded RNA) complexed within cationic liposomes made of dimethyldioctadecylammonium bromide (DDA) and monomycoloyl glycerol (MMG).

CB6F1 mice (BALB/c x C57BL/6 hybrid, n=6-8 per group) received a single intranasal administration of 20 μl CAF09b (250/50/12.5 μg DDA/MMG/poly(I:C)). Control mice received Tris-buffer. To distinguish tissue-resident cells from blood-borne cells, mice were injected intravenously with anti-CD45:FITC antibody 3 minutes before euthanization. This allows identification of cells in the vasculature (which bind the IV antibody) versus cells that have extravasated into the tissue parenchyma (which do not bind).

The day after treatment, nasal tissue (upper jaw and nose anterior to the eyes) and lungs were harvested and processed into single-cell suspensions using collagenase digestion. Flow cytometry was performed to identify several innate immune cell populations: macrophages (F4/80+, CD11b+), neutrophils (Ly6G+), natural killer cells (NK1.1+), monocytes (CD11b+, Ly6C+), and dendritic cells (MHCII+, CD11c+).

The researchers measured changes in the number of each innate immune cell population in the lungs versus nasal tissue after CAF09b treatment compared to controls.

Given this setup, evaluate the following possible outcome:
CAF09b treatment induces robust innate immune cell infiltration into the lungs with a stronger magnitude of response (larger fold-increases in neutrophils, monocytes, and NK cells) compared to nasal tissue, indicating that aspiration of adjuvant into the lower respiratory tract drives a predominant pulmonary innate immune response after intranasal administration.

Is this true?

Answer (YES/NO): NO